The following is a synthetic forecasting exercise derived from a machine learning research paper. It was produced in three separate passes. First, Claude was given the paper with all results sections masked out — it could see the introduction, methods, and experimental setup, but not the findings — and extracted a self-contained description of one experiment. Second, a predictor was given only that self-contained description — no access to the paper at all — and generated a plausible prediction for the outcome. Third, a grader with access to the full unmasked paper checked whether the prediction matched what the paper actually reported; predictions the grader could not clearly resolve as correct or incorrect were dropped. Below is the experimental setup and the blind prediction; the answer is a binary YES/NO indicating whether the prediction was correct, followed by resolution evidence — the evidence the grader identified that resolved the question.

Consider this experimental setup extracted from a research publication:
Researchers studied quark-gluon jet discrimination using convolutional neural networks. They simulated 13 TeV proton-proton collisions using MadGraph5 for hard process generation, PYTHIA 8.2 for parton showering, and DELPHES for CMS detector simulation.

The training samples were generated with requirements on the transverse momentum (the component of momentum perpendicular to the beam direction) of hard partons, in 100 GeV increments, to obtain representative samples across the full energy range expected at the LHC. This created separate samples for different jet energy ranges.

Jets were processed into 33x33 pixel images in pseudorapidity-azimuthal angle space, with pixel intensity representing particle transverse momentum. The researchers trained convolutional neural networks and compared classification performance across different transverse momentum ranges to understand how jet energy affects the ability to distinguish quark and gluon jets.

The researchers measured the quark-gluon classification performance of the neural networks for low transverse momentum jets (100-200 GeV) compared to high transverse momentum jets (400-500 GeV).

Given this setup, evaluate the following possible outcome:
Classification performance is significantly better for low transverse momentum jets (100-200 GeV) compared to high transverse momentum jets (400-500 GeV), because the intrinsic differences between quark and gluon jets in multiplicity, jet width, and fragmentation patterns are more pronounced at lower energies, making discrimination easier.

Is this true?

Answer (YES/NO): YES